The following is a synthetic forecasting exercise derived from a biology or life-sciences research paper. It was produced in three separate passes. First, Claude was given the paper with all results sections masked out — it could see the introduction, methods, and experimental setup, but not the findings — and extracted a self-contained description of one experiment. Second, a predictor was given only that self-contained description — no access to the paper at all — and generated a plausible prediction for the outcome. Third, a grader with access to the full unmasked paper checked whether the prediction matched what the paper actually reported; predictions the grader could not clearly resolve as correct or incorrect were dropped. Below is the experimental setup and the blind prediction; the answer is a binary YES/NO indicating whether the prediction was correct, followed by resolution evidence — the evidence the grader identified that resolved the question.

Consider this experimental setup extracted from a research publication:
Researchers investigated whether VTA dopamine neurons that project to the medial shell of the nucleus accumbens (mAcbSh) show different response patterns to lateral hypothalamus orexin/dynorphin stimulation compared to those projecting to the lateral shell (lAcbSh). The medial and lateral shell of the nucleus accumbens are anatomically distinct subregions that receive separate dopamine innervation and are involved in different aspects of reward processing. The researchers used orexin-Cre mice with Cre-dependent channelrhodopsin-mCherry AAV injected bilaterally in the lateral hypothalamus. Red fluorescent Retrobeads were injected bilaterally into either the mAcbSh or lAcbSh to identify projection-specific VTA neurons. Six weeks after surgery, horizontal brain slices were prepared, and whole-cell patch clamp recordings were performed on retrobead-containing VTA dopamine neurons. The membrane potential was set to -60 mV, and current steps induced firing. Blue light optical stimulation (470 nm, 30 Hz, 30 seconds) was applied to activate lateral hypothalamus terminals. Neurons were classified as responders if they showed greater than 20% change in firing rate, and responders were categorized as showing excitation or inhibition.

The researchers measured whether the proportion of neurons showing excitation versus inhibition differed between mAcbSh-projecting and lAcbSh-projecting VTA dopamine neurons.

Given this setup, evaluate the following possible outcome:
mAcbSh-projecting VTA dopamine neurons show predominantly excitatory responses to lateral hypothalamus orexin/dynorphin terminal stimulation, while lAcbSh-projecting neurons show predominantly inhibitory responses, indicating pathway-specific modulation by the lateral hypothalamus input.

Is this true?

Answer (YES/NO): NO